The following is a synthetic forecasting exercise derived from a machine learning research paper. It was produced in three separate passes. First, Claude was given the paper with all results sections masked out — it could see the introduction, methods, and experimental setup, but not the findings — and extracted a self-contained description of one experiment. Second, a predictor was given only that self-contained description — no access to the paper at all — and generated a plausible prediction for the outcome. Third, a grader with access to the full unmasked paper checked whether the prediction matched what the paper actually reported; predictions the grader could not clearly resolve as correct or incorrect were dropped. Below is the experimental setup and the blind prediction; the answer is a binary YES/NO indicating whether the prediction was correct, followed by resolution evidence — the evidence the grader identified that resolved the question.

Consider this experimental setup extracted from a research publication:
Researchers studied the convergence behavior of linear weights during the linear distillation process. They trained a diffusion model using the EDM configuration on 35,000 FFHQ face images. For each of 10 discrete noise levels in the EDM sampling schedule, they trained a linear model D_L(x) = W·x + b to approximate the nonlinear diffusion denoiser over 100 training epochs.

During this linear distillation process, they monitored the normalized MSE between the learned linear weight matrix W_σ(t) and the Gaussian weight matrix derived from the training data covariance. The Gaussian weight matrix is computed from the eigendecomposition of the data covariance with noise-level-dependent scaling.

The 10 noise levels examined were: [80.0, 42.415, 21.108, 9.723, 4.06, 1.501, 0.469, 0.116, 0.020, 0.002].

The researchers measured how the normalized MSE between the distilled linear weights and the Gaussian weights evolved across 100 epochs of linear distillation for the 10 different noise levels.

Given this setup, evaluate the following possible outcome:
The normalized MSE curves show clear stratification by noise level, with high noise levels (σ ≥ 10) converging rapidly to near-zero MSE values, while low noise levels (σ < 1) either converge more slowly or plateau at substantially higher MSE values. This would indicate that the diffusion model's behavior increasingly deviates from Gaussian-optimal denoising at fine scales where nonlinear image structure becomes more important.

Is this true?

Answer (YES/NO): NO